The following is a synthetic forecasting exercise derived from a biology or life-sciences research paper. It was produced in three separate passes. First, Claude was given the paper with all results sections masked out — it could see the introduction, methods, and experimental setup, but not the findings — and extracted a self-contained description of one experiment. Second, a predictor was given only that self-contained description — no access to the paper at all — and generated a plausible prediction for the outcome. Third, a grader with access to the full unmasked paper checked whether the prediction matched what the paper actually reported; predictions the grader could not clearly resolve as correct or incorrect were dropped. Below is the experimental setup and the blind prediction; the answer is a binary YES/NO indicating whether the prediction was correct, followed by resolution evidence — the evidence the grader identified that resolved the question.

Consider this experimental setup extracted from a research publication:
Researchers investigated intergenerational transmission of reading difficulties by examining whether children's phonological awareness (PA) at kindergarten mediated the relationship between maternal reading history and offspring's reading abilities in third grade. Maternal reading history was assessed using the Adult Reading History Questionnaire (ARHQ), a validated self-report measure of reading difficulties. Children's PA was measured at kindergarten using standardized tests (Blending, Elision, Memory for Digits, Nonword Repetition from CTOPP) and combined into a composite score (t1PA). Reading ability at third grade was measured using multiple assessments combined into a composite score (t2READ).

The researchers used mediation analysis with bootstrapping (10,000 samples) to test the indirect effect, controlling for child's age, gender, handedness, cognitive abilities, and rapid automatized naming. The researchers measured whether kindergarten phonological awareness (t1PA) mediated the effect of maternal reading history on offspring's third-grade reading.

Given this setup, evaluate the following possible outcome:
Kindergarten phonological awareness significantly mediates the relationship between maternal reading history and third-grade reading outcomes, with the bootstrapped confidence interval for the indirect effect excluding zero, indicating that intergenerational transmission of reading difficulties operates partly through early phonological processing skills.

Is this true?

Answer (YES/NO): YES